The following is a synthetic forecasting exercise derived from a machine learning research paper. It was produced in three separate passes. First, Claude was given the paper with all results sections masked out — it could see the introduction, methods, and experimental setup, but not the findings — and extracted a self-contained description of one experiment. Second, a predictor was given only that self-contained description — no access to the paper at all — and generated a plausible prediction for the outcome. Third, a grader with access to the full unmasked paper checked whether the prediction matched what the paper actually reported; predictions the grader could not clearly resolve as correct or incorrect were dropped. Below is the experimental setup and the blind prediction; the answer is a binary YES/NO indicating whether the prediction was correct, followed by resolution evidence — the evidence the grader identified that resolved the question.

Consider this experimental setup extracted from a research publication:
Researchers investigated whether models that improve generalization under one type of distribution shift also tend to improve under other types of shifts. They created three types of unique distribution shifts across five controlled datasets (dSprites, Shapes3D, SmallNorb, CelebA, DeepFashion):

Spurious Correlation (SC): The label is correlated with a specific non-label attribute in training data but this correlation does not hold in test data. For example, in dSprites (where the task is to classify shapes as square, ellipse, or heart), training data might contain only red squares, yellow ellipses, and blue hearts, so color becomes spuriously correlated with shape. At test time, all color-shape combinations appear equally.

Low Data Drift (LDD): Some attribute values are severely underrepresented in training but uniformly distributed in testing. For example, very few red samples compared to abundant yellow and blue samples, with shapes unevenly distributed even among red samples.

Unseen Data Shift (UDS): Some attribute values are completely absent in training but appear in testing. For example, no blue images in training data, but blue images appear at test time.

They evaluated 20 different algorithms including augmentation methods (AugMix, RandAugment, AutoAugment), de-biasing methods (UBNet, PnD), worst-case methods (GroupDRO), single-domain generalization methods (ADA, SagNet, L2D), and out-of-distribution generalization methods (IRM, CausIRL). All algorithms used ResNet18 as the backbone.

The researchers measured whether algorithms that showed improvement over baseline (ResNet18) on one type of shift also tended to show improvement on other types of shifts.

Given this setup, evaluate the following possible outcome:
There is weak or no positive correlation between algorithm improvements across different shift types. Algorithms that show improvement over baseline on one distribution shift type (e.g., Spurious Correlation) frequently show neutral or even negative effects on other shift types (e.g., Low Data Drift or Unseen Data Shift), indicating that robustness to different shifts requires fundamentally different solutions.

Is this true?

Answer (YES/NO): NO